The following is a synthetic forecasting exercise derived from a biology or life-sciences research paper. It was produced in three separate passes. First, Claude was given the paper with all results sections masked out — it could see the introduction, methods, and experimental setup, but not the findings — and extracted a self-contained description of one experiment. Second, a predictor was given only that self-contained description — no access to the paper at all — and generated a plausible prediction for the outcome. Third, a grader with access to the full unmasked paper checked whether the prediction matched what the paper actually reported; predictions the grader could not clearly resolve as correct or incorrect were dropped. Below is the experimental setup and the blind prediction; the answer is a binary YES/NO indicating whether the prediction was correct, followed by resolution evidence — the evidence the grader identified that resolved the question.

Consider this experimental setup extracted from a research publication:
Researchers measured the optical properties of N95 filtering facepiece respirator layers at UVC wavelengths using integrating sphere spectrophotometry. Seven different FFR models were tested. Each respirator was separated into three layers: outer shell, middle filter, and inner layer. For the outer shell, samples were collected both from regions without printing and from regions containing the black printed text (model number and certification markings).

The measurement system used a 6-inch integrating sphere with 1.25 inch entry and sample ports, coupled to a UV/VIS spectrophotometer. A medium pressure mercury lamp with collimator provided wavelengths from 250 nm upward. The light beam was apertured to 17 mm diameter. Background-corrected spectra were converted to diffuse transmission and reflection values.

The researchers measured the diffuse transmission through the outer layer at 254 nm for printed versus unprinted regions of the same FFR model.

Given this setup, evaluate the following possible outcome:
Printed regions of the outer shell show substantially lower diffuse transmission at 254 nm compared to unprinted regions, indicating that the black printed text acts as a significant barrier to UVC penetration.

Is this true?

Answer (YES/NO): NO